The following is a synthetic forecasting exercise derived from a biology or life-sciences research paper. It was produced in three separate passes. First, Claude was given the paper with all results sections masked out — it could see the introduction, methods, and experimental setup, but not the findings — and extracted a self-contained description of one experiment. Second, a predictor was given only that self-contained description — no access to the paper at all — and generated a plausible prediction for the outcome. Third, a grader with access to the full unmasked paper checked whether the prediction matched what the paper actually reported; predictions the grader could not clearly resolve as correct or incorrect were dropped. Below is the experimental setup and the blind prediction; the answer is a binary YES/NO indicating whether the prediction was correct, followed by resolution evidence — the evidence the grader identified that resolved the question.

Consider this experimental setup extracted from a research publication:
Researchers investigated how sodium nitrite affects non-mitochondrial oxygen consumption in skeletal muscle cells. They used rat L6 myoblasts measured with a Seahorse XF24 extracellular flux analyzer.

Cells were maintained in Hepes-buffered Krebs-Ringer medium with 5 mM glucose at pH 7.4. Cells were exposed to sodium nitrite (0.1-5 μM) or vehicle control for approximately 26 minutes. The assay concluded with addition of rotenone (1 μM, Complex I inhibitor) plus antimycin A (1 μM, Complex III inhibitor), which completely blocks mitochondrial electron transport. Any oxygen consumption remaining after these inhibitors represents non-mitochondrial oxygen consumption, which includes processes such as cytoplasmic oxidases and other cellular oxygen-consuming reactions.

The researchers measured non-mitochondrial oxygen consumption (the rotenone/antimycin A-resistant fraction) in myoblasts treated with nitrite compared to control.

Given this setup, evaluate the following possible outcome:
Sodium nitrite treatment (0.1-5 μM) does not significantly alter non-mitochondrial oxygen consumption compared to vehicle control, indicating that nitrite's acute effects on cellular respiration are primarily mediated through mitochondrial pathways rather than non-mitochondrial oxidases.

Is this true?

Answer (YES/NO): NO